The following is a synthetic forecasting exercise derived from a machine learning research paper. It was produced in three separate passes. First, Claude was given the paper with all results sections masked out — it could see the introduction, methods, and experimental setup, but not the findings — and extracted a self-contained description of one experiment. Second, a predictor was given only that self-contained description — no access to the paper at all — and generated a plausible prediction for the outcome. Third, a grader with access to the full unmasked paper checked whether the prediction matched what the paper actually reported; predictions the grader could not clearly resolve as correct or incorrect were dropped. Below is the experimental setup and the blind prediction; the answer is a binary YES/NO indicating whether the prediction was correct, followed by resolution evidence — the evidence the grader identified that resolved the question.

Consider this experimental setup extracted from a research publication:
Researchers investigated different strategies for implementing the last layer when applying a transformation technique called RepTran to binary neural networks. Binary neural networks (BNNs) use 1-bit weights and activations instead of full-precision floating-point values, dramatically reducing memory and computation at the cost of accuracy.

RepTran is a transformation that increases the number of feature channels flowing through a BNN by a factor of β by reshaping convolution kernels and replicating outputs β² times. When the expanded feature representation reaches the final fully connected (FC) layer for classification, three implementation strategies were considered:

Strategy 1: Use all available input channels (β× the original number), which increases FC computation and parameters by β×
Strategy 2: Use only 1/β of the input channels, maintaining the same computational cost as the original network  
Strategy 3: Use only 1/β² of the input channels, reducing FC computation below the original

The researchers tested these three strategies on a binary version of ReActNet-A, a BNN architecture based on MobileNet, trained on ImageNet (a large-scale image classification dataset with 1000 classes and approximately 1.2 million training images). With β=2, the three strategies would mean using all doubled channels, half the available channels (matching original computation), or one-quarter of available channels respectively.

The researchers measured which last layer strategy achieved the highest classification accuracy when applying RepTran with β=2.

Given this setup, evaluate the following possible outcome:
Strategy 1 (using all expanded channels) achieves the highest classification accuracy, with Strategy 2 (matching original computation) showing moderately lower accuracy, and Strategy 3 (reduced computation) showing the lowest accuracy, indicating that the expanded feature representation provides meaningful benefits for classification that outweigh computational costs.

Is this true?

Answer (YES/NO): NO